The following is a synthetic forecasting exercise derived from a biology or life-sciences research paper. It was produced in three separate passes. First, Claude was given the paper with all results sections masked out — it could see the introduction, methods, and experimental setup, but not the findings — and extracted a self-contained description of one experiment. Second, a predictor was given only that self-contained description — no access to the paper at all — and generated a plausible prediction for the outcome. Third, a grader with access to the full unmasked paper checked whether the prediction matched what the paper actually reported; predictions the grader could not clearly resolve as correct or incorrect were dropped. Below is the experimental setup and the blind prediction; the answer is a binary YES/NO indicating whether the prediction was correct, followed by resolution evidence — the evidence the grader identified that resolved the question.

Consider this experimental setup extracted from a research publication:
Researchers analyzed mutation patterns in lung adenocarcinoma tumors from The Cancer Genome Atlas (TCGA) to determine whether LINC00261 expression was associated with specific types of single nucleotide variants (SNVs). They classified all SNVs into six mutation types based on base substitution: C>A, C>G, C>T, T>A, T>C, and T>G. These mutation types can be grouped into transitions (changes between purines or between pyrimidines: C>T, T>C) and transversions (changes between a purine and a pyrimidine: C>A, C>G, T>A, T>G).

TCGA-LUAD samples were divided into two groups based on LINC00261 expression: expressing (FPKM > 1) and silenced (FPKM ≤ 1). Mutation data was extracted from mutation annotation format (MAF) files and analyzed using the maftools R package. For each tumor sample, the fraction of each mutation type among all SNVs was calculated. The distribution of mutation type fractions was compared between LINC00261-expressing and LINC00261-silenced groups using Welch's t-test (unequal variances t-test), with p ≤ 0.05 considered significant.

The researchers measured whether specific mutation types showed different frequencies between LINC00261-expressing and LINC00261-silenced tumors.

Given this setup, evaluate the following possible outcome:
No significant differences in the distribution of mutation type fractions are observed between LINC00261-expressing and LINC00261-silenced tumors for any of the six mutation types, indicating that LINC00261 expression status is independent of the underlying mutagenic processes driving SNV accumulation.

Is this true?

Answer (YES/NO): NO